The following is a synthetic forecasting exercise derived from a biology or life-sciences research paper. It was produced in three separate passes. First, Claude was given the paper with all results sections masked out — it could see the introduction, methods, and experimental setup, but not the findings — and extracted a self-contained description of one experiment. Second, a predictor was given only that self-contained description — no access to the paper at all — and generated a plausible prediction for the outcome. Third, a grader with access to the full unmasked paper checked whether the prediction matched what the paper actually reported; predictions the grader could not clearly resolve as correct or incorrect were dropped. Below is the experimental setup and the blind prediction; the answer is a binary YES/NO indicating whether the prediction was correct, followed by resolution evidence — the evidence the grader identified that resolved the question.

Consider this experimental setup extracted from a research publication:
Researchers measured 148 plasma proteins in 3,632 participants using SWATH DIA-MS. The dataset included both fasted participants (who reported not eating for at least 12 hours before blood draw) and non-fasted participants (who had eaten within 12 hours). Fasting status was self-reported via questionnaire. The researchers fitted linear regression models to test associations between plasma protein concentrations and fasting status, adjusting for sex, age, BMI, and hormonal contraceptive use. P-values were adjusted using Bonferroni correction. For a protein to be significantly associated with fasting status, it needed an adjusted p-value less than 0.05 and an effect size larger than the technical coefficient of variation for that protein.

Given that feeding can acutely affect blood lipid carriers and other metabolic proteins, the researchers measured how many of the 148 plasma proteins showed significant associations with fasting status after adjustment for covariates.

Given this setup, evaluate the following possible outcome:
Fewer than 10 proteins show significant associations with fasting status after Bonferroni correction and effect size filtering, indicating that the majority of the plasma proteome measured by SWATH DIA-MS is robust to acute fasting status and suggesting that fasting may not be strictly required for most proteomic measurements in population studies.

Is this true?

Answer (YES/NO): YES